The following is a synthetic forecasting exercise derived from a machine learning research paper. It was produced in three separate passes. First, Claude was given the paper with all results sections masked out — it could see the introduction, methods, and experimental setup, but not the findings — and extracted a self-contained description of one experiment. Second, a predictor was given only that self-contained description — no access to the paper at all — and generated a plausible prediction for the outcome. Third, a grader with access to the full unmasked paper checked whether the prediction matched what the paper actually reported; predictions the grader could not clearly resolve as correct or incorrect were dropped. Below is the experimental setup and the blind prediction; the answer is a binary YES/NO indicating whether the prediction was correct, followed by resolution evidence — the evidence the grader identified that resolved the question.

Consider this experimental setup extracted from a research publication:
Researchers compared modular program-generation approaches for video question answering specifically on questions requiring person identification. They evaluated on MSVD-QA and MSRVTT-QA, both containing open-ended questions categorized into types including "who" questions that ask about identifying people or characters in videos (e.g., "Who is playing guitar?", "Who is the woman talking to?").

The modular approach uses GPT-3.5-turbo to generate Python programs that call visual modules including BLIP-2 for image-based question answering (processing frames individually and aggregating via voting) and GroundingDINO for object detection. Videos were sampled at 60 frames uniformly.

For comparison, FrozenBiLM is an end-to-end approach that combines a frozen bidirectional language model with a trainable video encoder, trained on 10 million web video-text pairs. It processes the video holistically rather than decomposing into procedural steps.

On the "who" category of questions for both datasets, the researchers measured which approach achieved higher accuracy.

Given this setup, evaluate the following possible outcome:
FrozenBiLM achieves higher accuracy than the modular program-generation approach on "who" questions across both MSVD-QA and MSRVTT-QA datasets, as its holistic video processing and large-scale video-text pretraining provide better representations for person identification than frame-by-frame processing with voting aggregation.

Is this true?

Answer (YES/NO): YES